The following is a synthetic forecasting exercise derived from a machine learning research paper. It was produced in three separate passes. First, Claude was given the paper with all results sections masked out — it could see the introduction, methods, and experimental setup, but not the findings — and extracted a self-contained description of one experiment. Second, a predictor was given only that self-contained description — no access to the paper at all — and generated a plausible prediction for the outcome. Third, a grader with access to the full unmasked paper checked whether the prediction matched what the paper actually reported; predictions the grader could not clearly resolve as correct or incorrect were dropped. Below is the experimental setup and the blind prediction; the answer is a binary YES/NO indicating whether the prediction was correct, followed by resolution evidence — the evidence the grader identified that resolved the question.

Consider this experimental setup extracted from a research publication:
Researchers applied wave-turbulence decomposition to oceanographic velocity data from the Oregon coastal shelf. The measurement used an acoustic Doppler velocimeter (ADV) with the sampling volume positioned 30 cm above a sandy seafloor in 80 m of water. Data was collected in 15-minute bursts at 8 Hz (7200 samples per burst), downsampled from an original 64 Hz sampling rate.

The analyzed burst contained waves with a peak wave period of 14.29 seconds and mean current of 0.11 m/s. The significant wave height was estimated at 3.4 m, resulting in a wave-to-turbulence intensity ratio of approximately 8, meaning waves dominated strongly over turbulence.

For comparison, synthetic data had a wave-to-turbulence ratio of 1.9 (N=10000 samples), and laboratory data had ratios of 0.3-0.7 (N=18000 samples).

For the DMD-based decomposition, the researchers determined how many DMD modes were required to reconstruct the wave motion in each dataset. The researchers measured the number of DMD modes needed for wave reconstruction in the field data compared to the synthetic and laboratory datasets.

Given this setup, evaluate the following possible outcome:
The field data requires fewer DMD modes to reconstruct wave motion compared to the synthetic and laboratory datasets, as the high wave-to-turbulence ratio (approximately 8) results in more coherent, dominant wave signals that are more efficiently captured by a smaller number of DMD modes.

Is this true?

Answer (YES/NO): YES